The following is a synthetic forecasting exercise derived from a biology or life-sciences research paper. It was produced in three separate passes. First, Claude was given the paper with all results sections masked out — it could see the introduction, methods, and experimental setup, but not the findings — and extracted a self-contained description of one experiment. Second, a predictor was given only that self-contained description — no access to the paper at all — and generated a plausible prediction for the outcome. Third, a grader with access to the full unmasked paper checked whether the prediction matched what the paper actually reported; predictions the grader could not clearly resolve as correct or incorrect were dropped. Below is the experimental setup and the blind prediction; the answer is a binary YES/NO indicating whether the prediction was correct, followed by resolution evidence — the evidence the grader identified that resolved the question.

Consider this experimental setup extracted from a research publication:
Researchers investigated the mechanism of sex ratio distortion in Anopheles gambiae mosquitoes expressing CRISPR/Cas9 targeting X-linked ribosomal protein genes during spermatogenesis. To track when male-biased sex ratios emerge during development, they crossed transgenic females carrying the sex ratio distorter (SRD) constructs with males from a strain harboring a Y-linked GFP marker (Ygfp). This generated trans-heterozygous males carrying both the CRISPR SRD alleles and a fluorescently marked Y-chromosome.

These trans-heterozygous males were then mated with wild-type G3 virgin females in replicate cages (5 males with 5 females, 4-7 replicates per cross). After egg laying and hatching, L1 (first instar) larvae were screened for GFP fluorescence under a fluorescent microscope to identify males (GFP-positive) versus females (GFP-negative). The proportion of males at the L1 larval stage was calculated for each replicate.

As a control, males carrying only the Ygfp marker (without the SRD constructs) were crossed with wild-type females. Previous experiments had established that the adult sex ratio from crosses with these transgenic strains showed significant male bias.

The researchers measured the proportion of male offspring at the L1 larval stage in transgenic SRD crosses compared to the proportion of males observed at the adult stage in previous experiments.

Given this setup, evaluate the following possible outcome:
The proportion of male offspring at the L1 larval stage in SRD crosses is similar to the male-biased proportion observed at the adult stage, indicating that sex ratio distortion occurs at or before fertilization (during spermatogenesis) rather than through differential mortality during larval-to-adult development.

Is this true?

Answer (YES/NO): YES